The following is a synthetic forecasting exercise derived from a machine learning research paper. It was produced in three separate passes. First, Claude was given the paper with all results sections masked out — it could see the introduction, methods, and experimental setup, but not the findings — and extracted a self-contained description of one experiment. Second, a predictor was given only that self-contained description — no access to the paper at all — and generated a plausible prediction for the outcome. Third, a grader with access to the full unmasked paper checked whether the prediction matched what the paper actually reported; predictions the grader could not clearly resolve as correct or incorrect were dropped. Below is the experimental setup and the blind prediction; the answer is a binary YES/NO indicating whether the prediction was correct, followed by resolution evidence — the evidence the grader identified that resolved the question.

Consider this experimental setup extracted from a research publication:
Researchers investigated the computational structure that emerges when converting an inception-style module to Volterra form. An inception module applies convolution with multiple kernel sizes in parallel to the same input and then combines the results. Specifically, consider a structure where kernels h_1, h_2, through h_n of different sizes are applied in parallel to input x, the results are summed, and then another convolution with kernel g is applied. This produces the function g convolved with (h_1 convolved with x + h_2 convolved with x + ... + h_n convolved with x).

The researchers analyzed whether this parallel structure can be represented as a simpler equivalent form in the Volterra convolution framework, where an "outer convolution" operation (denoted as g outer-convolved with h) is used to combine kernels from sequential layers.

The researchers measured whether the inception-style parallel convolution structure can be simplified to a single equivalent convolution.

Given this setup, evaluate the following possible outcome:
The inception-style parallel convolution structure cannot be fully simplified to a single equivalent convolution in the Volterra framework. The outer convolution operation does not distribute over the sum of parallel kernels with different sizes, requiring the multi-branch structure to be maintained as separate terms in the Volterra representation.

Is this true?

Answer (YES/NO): NO